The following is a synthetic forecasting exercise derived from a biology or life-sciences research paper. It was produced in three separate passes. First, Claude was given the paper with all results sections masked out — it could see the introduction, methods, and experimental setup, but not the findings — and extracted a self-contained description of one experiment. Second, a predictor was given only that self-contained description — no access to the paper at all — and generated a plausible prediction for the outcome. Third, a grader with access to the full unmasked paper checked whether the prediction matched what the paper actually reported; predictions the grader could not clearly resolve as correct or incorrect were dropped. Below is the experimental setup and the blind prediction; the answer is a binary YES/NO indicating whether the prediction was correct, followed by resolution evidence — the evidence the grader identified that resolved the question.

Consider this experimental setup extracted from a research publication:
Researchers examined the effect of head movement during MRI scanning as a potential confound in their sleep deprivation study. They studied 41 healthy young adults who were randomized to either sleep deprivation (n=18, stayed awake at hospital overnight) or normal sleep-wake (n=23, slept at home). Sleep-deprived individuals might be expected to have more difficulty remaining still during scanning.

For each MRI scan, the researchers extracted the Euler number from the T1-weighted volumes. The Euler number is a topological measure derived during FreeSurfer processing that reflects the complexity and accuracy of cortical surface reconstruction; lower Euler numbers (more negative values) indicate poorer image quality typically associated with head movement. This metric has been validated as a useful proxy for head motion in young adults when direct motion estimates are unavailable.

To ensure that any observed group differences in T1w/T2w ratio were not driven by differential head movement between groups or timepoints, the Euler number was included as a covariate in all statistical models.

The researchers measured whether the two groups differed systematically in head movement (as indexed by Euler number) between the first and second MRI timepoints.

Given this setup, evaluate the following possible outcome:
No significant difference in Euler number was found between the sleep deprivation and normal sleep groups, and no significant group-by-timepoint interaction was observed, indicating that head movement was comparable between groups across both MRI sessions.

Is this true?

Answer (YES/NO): YES